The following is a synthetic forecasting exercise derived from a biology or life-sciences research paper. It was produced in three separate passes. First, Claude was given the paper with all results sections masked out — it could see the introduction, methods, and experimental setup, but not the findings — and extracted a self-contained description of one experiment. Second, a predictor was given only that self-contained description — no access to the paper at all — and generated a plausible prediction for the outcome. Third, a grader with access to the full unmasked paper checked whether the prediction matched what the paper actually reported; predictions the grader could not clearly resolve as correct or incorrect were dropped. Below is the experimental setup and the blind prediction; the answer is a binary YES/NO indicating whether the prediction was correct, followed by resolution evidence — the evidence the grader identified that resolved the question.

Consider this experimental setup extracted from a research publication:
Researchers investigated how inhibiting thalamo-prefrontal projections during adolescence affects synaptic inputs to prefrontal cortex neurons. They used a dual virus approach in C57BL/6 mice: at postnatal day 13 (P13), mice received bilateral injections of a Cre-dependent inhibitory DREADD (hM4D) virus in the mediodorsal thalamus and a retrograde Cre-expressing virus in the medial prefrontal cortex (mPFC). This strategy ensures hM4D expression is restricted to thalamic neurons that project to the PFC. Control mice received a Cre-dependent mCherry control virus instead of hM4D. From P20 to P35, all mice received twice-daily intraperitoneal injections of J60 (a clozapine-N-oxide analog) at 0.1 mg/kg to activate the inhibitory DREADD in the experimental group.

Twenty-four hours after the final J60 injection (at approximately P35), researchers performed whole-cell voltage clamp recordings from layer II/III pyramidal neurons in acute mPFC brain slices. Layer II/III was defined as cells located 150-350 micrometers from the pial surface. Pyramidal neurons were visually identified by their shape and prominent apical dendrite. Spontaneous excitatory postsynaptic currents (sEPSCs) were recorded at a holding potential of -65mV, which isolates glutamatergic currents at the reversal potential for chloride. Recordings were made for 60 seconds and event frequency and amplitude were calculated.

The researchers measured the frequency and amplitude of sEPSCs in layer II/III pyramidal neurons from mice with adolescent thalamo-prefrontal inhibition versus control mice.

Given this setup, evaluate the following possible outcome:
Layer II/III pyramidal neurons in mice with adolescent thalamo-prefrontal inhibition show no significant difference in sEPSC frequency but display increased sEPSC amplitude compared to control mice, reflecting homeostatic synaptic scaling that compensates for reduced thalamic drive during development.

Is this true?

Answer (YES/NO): NO